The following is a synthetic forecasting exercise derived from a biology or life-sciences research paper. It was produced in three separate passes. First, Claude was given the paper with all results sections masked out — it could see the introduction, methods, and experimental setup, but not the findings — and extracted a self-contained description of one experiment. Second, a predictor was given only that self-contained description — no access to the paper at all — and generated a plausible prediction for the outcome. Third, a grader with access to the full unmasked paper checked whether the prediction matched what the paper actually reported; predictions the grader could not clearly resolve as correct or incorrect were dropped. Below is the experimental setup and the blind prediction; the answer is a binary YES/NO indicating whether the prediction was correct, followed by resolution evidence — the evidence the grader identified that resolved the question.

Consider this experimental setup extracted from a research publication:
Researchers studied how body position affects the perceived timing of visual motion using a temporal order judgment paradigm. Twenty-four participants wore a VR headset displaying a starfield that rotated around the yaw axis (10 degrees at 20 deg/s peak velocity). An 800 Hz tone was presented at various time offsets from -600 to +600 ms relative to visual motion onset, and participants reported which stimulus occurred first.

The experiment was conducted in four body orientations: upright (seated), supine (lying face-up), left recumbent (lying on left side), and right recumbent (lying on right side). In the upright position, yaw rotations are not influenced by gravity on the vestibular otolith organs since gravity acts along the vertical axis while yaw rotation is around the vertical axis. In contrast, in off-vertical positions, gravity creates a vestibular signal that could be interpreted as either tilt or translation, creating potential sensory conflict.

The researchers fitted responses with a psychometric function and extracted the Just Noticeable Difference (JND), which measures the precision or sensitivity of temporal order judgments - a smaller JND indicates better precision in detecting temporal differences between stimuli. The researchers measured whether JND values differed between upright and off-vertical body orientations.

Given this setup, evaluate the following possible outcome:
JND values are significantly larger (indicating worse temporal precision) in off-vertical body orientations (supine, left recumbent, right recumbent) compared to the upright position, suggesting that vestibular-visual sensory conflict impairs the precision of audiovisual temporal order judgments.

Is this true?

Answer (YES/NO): NO